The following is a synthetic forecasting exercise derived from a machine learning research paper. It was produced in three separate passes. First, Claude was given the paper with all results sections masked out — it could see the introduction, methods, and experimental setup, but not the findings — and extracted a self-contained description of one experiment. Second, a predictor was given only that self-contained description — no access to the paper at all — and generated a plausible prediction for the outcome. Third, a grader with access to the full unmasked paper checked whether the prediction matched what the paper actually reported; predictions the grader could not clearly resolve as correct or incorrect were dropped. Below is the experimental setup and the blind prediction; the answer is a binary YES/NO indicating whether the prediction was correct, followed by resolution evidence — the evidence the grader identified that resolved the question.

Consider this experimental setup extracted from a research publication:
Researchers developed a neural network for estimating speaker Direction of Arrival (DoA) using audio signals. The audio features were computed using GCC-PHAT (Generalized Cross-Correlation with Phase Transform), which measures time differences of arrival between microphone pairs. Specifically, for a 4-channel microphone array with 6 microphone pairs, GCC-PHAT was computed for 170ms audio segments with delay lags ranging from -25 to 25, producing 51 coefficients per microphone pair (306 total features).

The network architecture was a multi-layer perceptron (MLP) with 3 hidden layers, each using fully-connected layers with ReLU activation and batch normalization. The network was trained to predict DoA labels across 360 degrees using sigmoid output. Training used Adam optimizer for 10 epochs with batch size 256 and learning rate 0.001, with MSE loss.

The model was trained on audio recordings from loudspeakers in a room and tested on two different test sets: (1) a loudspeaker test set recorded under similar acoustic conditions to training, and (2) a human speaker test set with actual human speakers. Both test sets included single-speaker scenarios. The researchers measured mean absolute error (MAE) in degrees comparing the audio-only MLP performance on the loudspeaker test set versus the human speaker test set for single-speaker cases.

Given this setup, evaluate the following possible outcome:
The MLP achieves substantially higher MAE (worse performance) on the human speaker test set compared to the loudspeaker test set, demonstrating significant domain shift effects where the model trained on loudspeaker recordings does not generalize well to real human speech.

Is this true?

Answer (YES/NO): NO